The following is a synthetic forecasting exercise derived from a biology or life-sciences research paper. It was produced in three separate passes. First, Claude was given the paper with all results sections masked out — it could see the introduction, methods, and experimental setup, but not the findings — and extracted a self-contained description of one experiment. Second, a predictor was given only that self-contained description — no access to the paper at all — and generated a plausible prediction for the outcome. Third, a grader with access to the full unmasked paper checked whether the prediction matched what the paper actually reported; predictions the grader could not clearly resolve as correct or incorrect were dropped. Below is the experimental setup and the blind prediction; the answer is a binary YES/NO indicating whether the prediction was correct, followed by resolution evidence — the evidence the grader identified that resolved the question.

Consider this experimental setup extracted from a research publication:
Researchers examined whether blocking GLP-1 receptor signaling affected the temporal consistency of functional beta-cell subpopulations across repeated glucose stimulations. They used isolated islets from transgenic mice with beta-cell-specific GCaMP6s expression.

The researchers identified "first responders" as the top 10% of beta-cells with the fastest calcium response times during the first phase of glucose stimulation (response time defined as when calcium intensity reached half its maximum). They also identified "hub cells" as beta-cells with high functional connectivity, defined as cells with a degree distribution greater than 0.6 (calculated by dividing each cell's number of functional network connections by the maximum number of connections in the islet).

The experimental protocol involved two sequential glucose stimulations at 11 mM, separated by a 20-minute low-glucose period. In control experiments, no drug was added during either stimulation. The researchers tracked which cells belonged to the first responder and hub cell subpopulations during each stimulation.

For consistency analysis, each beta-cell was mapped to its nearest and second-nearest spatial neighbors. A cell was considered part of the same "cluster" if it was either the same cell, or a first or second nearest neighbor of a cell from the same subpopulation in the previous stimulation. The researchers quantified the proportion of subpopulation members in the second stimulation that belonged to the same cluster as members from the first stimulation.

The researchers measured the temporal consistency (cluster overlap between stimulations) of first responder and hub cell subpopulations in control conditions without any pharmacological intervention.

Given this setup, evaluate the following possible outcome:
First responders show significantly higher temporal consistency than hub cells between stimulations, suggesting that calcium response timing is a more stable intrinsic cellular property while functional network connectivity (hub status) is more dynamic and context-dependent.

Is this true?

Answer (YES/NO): NO